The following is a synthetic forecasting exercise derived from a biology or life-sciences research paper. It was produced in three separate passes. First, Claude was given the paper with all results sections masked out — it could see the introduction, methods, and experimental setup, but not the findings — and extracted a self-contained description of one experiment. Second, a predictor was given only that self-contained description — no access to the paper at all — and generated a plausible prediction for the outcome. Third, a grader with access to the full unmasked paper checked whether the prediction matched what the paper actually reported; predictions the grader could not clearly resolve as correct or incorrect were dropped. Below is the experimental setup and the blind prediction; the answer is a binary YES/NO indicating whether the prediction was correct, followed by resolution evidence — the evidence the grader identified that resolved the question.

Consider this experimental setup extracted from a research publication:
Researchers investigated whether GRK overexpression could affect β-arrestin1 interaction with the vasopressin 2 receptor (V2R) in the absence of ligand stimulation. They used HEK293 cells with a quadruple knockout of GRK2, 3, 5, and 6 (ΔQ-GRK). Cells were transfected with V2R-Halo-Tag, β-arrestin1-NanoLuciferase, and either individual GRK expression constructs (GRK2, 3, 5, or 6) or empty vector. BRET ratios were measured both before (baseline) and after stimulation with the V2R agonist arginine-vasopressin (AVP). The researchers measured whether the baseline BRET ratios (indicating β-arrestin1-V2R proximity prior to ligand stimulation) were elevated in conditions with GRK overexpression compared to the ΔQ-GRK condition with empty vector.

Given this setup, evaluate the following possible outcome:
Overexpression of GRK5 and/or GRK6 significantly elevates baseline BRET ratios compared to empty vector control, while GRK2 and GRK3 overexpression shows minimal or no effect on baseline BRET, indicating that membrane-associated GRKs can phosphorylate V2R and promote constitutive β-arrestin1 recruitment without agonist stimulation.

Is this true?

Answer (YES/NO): NO